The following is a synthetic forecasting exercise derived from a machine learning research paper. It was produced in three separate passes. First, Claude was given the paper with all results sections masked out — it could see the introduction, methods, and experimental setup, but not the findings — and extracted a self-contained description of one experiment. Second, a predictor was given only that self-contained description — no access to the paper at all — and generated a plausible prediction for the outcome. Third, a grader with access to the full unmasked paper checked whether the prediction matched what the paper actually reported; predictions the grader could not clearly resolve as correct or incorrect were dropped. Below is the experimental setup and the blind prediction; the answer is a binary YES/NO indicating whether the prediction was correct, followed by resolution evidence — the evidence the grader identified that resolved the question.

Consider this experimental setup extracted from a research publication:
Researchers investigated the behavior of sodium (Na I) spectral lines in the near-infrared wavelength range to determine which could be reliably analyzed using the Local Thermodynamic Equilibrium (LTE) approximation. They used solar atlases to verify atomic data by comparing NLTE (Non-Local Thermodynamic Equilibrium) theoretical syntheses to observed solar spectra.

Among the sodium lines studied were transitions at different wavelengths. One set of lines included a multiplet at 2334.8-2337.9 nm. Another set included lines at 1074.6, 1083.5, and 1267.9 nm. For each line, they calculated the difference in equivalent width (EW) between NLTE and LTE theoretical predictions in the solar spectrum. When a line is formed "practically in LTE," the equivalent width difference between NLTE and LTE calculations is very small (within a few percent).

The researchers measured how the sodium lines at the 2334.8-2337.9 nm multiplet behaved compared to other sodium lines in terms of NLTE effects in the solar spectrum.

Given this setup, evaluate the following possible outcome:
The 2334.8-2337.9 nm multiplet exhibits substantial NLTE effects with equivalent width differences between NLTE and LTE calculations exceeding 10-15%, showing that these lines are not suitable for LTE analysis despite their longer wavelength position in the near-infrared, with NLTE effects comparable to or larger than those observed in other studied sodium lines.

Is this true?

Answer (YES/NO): NO